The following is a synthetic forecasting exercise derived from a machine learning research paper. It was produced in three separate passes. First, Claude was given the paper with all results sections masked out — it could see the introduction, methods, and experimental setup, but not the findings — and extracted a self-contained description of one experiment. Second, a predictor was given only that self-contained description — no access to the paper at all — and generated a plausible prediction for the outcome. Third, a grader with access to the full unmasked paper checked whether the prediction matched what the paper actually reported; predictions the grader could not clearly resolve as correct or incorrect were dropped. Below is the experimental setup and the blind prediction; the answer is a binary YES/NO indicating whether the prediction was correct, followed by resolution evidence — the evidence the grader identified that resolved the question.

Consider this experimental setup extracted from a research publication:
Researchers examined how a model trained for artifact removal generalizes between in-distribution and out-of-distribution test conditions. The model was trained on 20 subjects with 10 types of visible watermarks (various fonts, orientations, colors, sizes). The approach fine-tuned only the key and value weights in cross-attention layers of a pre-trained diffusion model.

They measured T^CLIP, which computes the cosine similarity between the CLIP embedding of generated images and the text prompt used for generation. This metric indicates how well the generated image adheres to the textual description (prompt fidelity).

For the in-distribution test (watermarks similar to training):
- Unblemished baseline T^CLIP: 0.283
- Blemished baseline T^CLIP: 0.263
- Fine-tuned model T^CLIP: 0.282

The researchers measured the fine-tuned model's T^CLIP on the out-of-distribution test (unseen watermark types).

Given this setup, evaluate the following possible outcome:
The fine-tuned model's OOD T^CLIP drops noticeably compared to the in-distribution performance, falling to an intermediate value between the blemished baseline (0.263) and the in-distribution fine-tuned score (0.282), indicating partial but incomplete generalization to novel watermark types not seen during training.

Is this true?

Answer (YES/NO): NO